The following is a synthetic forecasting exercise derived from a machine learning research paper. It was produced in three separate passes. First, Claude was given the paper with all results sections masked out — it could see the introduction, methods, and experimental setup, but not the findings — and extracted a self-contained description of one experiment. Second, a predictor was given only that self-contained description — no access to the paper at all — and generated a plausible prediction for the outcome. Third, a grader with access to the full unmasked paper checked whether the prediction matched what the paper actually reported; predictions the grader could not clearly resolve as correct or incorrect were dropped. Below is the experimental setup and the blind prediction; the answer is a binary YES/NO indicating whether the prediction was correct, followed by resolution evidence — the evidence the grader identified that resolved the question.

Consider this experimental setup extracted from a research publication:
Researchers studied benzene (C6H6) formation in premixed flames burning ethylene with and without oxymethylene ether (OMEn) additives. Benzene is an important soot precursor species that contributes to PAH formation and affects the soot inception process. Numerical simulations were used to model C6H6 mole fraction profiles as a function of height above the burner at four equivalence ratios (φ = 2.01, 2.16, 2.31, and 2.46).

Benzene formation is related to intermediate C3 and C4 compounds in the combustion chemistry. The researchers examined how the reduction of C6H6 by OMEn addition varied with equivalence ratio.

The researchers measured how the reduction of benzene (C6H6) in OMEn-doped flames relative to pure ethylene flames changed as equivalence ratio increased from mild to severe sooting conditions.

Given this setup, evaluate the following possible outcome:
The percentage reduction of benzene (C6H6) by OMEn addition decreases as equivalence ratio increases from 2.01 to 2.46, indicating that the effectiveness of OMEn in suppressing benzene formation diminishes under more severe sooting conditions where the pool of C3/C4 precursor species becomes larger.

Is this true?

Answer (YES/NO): NO